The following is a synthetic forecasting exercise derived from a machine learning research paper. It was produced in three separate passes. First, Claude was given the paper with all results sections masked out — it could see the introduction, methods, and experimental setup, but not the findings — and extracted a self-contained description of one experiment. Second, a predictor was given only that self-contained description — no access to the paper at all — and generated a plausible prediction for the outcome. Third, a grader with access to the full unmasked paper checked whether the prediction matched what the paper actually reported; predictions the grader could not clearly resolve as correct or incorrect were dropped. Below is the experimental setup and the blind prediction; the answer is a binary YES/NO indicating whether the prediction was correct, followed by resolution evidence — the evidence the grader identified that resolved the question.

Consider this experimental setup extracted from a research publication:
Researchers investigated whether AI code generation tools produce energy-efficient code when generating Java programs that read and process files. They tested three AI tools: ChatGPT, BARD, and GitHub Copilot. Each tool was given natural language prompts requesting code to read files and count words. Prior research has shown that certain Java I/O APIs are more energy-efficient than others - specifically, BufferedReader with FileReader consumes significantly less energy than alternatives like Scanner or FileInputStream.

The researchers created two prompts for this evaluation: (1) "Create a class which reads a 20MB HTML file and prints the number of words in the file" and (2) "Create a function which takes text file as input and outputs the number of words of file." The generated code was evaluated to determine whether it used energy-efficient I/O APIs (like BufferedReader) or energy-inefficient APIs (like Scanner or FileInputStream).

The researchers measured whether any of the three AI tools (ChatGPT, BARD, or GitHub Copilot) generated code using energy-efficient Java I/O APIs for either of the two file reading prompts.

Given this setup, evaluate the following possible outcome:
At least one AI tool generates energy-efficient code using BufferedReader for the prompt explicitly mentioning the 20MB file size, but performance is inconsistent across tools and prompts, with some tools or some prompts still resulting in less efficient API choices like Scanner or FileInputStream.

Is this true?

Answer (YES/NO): NO